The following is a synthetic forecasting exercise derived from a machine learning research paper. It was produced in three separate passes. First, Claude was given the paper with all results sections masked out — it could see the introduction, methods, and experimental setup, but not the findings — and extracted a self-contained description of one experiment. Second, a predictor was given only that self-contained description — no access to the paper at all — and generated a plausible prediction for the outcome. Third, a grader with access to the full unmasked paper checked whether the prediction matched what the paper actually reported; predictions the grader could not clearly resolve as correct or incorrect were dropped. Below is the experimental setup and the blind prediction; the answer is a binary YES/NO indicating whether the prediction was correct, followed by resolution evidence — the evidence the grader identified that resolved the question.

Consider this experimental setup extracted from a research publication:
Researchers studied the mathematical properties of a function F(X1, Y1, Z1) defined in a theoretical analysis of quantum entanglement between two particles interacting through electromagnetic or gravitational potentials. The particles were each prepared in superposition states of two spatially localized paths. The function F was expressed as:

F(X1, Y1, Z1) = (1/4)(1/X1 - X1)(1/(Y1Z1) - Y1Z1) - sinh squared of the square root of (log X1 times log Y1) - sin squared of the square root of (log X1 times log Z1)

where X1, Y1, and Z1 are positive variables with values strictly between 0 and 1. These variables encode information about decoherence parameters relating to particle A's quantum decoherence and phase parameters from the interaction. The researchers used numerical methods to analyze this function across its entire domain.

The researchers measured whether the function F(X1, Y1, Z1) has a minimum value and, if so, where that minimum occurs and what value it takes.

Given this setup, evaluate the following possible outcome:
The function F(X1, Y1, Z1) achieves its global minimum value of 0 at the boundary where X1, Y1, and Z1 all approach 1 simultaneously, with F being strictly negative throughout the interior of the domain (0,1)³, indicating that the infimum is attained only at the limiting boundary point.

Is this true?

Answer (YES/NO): NO